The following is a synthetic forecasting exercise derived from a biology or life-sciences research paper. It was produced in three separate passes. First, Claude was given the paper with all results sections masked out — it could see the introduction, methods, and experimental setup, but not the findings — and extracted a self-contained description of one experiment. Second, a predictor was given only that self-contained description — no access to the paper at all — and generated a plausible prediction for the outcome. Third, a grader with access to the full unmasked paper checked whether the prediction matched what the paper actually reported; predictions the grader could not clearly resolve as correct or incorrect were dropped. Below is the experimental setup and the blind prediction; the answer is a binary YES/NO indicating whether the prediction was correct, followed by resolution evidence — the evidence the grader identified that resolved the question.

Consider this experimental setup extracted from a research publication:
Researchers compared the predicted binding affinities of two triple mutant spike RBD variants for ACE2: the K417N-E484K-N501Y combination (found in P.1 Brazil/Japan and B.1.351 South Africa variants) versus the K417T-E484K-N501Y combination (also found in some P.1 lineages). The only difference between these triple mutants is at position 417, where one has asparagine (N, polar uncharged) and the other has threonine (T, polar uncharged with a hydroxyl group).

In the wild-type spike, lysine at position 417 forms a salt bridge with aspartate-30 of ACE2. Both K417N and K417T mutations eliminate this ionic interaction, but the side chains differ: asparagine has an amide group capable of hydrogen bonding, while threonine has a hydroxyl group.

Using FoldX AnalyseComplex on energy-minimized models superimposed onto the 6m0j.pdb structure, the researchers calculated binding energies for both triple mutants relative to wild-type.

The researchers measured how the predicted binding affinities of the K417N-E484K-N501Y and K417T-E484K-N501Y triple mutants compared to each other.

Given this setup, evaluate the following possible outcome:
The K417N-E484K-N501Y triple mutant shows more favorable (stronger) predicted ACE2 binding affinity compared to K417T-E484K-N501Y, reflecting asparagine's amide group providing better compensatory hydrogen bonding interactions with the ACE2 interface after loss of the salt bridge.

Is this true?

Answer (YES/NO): NO